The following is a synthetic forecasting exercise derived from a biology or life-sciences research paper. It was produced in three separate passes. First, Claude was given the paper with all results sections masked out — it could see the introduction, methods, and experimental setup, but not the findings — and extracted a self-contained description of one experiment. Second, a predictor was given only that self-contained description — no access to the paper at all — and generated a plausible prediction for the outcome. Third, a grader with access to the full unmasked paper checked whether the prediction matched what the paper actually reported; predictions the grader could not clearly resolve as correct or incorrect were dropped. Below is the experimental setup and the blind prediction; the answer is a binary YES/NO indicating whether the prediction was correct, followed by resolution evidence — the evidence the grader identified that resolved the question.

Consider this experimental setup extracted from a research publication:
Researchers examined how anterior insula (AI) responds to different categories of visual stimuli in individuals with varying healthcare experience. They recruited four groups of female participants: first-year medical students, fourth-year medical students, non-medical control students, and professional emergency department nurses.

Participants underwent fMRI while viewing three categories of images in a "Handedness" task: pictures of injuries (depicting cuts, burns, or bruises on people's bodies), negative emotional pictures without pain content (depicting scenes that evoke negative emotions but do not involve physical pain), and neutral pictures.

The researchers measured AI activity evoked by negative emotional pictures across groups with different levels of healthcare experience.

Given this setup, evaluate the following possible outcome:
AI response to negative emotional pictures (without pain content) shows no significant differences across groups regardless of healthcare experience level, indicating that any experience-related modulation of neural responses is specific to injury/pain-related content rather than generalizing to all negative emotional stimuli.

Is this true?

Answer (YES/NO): NO